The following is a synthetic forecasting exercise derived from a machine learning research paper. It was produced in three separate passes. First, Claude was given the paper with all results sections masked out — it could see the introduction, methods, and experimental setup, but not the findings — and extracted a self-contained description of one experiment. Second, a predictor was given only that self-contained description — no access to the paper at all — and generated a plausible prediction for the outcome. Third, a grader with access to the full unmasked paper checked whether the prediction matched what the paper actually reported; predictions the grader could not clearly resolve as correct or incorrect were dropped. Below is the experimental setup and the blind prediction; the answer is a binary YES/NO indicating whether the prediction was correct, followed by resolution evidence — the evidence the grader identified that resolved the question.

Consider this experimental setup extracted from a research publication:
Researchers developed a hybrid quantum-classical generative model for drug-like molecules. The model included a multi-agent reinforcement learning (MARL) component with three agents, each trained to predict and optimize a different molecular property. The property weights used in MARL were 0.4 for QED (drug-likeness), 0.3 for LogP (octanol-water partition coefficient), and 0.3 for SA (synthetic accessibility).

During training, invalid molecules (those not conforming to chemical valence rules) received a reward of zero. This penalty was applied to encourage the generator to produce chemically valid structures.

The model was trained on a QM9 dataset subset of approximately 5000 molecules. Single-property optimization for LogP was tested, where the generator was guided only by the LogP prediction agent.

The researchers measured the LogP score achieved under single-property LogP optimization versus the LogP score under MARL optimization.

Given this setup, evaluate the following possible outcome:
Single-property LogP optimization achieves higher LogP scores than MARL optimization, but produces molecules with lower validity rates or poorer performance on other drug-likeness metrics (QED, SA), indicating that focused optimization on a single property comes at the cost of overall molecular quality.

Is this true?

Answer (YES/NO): NO